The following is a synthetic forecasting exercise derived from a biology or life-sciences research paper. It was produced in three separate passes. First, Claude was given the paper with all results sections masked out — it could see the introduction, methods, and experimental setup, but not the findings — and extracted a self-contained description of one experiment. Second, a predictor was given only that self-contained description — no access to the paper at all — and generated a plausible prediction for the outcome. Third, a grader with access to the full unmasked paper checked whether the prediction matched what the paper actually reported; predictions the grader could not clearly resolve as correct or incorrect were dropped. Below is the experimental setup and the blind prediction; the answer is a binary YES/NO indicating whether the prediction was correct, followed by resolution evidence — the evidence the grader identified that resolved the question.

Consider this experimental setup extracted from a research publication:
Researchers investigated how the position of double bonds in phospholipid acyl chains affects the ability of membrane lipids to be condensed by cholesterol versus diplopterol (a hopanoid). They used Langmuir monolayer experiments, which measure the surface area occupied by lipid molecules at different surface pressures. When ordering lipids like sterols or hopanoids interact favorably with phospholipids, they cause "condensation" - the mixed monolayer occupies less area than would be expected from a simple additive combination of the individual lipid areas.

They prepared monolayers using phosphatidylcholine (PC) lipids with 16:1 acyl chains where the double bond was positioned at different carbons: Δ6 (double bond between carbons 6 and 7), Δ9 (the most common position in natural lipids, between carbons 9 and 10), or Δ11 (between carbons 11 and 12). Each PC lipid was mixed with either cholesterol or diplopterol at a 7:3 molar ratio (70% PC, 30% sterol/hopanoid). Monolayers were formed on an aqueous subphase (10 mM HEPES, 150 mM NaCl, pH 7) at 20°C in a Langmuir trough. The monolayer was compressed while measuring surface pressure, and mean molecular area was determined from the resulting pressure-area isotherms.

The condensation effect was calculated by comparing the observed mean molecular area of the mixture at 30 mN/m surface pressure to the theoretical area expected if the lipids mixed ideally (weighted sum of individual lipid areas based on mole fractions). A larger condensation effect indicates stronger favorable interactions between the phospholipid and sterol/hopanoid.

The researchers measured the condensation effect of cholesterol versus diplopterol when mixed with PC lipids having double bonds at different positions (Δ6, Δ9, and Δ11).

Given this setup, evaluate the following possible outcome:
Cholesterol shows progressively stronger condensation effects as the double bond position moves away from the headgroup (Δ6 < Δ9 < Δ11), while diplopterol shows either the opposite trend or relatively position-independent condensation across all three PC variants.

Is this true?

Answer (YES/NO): NO